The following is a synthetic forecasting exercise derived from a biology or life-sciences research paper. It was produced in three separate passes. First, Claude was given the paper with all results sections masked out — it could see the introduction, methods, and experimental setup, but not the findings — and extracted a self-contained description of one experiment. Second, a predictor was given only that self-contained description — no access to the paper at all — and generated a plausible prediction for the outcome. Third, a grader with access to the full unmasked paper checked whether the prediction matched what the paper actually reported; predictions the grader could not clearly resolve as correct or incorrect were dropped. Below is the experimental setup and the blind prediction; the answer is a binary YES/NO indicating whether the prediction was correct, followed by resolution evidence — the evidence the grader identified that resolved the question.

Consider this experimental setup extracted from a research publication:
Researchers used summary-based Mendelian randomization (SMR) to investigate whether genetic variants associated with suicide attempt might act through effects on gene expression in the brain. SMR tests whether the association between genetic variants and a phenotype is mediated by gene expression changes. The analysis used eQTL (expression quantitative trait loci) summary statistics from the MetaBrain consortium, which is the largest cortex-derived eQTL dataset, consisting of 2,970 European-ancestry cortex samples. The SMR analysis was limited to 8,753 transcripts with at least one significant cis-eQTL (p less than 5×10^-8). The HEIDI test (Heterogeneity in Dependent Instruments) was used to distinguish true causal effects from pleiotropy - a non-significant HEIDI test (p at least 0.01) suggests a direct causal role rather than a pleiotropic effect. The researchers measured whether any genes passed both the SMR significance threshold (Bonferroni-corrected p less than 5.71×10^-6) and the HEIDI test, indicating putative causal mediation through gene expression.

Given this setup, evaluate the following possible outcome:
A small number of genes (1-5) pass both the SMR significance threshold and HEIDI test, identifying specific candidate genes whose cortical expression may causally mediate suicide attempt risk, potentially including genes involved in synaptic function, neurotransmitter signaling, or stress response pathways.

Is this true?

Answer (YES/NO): YES